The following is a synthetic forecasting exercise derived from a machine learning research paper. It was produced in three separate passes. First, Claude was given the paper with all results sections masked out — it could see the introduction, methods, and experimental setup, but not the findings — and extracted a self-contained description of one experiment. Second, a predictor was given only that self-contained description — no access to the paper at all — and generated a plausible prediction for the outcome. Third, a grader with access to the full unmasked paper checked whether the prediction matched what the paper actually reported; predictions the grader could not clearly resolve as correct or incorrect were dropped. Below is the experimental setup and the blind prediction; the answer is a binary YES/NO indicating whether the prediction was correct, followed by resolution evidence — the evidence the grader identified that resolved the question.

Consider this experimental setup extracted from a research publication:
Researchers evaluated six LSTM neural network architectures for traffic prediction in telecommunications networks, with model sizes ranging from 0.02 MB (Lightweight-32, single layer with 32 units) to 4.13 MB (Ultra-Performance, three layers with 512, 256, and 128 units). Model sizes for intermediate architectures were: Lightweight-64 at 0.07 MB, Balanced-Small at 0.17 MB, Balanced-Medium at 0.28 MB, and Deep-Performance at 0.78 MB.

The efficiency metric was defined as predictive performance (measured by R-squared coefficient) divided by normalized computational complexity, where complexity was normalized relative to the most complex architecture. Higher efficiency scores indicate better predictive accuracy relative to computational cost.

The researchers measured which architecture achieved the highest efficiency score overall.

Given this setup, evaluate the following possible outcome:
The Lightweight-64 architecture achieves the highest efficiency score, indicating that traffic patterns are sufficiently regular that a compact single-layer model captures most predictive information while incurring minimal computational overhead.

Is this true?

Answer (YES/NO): NO